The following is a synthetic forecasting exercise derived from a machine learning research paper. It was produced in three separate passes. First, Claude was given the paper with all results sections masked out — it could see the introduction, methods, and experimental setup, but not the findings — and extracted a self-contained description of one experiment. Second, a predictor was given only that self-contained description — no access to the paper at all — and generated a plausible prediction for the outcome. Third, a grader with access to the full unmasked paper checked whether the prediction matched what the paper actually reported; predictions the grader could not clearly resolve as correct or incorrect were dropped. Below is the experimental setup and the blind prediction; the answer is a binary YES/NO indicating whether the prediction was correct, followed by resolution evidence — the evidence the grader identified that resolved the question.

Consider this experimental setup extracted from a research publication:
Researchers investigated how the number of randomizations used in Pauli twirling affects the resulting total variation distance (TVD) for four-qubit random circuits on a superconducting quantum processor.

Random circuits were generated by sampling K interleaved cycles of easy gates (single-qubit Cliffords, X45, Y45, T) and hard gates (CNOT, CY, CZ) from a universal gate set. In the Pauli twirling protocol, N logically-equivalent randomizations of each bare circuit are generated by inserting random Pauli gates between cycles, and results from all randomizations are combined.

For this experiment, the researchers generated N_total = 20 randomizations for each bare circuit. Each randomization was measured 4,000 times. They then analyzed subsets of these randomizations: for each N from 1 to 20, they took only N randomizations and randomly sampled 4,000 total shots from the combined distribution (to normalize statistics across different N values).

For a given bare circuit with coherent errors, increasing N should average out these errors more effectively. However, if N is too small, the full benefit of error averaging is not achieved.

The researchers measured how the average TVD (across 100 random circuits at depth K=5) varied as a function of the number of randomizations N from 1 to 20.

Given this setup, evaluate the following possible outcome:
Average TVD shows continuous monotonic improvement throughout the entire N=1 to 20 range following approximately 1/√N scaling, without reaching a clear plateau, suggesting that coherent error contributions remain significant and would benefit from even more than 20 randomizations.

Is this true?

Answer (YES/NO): NO